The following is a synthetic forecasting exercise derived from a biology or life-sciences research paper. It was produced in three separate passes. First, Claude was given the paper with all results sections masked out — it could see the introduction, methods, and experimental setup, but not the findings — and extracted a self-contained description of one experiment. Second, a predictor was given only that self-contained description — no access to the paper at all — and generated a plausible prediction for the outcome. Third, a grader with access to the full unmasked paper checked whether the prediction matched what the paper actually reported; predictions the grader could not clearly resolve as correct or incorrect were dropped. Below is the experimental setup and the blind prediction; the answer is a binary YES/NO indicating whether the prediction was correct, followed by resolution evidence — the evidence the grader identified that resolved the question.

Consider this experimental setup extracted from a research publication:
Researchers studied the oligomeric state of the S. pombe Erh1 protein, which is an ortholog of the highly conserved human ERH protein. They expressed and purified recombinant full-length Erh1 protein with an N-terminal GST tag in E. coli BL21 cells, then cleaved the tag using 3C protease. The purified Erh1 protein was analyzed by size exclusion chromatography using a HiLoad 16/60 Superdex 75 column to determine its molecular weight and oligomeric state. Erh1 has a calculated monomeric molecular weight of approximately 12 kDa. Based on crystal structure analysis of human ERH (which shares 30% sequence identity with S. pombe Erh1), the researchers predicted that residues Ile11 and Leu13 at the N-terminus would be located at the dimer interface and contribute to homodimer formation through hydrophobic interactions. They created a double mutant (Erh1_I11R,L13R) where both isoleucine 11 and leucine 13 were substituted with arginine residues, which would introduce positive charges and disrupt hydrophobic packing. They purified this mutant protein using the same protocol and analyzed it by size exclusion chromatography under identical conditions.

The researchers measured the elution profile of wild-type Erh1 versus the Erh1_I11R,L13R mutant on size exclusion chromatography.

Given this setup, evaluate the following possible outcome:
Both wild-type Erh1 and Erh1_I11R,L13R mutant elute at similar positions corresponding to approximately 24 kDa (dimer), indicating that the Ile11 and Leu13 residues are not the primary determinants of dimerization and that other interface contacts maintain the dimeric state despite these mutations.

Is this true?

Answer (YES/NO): NO